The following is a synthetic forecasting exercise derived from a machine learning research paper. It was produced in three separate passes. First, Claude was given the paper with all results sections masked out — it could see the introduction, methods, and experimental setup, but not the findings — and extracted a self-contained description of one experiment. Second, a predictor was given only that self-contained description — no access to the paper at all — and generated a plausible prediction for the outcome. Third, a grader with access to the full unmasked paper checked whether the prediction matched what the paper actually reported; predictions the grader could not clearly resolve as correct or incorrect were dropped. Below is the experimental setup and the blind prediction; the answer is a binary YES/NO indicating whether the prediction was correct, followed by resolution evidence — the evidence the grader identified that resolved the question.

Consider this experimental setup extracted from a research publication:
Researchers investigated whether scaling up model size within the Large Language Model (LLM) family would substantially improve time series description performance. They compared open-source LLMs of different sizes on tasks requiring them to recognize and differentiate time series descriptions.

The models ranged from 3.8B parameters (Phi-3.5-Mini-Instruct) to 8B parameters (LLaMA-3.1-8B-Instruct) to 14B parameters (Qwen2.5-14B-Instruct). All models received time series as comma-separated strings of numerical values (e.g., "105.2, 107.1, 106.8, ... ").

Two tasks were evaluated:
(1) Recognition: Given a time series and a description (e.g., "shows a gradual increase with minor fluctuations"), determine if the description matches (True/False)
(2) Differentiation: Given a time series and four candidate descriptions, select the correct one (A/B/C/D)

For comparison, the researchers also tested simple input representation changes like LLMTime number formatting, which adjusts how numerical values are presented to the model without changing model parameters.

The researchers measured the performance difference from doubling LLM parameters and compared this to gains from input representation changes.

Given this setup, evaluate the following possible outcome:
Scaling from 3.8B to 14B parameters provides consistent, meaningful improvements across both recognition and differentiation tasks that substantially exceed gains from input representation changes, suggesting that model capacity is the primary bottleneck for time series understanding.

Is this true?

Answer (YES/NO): NO